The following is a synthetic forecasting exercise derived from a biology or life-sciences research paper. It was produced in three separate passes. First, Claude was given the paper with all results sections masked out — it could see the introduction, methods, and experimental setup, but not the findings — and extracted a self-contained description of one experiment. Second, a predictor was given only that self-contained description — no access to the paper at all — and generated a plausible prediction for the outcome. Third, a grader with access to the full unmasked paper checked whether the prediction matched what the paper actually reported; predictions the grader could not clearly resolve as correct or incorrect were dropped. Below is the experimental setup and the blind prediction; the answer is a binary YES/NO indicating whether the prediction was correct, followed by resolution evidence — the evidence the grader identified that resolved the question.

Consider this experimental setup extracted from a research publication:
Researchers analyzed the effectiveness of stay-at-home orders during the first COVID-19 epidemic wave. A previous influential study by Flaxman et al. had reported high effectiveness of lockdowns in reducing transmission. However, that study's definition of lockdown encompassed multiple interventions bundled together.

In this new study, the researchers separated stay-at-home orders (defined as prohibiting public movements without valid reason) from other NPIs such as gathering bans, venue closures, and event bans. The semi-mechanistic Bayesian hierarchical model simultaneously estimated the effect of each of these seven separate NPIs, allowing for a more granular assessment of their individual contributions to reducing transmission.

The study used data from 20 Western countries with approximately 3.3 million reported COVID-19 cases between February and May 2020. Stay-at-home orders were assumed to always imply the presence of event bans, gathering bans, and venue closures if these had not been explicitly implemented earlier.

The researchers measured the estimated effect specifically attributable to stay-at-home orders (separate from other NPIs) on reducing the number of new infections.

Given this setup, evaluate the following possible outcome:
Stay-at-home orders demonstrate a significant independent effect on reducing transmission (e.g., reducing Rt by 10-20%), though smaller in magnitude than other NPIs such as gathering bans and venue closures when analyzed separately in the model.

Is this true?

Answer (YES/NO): NO